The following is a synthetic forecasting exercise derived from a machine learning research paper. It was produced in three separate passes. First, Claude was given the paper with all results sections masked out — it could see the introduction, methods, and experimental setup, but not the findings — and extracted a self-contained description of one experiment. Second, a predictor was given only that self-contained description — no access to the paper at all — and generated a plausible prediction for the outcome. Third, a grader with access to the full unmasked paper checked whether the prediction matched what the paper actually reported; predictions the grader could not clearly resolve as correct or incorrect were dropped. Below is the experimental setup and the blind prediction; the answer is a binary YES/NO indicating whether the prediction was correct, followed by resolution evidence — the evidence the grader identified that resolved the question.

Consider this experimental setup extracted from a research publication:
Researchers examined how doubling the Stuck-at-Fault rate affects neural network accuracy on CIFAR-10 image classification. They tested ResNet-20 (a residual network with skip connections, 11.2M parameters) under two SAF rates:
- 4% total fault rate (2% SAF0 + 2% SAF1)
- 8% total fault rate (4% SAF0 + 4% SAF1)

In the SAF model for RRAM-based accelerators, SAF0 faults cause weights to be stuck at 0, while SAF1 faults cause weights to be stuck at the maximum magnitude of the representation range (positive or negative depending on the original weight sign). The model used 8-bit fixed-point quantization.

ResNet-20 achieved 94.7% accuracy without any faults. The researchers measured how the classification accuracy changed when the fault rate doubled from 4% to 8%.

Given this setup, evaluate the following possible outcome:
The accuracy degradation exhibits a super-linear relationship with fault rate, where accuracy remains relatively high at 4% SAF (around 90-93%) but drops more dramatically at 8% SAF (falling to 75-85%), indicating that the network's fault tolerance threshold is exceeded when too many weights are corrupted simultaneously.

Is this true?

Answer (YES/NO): NO